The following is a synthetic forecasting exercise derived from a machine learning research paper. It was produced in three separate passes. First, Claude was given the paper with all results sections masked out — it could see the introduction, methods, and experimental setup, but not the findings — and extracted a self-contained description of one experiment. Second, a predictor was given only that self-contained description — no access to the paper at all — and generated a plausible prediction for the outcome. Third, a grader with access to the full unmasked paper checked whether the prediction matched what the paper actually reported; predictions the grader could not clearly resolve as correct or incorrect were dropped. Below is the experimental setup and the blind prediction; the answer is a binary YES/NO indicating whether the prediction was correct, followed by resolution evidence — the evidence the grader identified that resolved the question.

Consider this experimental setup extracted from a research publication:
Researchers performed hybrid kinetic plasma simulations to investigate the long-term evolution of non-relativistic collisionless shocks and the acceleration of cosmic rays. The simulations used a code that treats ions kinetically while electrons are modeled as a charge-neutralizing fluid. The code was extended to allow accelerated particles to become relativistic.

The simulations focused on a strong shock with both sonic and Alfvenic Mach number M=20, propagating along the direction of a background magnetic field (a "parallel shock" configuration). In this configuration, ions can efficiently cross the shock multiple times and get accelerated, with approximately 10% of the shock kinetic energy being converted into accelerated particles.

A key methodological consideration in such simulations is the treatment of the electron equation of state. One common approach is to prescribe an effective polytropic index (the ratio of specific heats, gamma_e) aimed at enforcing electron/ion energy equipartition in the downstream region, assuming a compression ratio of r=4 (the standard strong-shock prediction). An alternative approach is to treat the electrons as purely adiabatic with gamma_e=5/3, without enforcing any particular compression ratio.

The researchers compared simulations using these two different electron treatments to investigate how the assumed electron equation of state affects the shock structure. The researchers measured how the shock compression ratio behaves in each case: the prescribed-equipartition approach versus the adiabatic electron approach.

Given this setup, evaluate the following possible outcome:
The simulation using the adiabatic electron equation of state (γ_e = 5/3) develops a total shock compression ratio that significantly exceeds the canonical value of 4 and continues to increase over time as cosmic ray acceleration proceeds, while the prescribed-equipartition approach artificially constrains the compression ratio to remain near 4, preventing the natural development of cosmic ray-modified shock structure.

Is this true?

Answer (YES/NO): YES